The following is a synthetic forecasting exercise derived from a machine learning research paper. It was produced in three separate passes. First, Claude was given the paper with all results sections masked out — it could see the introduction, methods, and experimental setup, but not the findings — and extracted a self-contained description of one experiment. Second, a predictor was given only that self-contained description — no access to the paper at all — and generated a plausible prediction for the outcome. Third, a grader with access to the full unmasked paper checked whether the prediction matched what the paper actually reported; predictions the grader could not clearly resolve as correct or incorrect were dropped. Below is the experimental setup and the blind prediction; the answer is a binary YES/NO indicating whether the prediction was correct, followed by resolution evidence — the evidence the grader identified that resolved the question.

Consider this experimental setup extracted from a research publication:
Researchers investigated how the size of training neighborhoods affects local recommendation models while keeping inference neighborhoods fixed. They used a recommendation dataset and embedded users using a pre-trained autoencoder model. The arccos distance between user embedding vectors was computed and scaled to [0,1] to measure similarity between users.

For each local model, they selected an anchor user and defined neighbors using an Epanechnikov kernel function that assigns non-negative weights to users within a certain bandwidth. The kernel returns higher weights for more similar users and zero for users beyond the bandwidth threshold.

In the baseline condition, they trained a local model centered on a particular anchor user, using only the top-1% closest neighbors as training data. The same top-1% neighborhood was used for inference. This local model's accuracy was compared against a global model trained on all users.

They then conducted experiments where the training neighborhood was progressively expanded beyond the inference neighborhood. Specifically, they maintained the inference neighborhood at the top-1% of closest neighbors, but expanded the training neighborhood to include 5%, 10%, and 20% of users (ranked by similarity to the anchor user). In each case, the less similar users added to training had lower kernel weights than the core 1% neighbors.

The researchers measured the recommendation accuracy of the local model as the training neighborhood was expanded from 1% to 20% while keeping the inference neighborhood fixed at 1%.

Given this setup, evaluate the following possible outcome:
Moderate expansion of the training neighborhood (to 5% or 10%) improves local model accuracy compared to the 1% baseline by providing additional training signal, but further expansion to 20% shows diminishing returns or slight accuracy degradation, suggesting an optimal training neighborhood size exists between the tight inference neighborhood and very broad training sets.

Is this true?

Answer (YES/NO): NO